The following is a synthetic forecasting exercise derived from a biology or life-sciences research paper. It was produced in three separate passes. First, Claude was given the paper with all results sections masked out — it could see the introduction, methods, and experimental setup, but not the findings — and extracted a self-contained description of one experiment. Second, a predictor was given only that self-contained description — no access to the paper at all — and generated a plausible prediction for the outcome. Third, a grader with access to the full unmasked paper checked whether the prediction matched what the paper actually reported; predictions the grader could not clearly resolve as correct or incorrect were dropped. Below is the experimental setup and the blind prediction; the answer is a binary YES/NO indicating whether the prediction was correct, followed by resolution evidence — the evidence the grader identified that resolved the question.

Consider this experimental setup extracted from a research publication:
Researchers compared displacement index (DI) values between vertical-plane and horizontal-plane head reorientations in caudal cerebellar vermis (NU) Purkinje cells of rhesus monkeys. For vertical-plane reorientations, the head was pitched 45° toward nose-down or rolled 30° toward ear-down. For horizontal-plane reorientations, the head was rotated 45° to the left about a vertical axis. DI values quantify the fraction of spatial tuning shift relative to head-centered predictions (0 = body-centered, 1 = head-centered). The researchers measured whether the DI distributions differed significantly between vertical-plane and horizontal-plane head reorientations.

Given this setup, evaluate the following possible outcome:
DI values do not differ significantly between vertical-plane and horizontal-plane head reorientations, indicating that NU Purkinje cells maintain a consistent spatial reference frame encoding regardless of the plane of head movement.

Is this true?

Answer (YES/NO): YES